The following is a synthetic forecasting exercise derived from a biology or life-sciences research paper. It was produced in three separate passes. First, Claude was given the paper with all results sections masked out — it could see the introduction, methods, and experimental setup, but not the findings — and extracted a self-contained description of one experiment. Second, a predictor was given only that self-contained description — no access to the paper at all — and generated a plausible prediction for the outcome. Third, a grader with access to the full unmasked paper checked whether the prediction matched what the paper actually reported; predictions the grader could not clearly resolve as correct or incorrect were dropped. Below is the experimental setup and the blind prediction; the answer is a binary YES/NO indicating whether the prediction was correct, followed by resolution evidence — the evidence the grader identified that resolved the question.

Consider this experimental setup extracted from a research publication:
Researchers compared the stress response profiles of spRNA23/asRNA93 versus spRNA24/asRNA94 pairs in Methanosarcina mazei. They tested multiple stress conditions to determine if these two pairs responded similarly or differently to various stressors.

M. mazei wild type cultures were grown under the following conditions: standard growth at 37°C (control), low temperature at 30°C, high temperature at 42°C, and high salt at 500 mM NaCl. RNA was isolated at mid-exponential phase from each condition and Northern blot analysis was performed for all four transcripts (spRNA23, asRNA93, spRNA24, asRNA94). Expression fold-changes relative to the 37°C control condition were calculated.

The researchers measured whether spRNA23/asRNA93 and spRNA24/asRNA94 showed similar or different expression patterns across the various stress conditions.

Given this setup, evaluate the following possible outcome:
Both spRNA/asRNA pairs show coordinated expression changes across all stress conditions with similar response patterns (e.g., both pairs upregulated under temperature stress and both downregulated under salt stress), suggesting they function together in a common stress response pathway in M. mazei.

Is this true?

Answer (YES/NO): NO